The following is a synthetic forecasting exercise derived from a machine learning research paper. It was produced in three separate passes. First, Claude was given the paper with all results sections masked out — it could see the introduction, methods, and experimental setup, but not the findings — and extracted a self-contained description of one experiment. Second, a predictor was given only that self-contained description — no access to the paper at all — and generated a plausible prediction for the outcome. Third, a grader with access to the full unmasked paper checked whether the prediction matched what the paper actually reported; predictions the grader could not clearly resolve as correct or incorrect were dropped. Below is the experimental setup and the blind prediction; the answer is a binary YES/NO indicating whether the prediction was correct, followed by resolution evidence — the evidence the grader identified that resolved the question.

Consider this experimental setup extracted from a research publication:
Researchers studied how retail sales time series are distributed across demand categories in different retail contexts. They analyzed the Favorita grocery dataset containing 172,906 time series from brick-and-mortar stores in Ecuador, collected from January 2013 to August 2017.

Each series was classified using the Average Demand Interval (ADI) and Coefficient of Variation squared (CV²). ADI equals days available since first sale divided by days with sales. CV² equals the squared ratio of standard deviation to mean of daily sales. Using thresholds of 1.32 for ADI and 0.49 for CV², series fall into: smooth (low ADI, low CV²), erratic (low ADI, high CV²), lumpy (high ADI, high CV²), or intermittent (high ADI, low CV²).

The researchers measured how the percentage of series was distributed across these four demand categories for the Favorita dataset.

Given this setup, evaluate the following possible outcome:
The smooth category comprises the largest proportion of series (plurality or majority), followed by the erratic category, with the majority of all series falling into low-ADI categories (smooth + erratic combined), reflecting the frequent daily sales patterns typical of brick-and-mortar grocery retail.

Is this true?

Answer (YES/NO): NO